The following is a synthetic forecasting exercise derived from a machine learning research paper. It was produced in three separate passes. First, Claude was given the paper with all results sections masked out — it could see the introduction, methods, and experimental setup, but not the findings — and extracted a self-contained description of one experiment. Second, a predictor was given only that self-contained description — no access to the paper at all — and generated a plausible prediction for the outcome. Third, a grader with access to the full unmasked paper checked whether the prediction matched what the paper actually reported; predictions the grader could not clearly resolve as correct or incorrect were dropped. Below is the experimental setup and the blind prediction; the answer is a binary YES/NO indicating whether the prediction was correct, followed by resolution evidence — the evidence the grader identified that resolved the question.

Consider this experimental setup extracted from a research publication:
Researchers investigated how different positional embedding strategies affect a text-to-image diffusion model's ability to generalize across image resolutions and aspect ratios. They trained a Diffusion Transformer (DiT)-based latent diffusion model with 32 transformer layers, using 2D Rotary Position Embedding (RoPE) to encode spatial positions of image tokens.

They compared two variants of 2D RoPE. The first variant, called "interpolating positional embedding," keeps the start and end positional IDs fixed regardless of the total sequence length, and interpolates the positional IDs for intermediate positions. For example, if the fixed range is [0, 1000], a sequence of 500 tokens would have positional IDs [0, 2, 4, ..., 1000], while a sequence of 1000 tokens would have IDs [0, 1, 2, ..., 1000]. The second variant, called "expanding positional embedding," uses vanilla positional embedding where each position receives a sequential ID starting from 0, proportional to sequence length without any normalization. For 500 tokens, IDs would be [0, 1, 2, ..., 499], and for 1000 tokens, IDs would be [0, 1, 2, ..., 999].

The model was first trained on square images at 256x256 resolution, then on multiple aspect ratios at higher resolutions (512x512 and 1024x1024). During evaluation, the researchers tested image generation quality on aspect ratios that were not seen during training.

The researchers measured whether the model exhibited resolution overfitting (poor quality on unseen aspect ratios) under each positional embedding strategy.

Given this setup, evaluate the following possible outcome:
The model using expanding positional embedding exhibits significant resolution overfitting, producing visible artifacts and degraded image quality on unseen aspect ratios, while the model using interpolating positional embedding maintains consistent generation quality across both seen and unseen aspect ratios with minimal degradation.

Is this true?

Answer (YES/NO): NO